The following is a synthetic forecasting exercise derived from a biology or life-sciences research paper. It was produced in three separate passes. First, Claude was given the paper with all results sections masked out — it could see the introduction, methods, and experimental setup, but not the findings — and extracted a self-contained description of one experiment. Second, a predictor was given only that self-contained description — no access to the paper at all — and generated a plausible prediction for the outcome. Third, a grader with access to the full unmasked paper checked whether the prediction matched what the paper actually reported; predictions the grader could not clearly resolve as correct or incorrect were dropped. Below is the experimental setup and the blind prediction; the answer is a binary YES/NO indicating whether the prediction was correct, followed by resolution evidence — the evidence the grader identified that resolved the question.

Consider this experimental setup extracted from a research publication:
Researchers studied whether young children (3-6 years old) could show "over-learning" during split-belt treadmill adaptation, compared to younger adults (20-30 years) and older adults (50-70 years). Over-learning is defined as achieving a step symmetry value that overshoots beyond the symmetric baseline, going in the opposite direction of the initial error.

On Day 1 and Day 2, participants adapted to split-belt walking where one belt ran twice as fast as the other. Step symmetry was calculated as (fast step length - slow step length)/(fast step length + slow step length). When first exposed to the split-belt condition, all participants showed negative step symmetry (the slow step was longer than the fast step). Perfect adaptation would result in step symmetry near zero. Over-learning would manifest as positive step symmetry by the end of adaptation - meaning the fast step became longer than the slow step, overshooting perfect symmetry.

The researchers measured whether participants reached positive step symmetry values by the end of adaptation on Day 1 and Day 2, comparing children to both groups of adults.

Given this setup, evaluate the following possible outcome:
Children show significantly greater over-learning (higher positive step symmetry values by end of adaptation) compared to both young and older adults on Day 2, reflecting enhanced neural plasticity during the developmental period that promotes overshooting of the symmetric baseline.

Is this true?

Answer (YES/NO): NO